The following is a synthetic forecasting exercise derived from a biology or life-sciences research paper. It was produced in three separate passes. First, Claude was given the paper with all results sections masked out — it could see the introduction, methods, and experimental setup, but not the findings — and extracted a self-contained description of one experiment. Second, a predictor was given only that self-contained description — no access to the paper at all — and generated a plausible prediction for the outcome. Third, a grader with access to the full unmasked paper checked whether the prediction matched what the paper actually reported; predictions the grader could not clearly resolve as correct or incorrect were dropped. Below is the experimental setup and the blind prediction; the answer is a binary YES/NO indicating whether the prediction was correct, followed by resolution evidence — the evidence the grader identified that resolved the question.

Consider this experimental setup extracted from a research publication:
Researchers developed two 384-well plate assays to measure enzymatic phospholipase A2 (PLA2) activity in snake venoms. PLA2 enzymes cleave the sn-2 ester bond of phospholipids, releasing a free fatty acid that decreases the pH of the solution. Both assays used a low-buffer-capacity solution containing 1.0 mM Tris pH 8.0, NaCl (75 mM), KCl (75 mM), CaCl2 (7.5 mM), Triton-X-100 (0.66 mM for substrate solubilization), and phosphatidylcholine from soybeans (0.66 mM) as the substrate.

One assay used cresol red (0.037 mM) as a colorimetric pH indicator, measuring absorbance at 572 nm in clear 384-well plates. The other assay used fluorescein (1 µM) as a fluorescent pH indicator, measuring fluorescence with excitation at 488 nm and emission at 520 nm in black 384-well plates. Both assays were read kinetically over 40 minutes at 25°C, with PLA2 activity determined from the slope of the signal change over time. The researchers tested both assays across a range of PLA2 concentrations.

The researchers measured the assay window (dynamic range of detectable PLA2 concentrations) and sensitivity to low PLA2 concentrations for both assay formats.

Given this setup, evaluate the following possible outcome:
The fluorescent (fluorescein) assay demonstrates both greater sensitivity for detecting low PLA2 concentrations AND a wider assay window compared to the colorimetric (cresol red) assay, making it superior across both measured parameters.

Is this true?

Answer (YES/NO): NO